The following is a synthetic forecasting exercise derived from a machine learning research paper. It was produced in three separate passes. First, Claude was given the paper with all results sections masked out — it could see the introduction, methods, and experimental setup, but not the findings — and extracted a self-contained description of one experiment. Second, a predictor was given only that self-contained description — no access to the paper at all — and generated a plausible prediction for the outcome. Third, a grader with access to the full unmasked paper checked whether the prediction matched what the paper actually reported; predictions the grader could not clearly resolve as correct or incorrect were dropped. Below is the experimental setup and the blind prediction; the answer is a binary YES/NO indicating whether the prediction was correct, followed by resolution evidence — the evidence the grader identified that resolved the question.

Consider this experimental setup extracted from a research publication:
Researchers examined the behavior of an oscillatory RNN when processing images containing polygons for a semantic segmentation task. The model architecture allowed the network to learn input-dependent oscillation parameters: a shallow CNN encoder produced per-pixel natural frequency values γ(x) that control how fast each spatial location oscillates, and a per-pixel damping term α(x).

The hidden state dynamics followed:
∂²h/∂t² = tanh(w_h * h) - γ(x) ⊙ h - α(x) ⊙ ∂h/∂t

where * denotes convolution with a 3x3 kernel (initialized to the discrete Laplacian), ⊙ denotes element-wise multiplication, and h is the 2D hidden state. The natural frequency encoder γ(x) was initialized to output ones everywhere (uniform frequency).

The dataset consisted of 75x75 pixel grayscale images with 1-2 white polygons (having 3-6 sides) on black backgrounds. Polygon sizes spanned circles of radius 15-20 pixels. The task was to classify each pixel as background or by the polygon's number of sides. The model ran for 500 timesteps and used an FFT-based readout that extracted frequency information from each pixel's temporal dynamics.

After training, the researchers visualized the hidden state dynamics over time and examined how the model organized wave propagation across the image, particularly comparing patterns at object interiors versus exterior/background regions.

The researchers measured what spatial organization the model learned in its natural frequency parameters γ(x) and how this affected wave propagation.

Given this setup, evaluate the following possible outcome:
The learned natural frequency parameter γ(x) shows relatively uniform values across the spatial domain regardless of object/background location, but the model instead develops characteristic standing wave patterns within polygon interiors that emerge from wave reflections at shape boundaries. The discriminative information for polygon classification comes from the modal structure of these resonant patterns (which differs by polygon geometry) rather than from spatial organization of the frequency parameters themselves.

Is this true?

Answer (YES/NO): NO